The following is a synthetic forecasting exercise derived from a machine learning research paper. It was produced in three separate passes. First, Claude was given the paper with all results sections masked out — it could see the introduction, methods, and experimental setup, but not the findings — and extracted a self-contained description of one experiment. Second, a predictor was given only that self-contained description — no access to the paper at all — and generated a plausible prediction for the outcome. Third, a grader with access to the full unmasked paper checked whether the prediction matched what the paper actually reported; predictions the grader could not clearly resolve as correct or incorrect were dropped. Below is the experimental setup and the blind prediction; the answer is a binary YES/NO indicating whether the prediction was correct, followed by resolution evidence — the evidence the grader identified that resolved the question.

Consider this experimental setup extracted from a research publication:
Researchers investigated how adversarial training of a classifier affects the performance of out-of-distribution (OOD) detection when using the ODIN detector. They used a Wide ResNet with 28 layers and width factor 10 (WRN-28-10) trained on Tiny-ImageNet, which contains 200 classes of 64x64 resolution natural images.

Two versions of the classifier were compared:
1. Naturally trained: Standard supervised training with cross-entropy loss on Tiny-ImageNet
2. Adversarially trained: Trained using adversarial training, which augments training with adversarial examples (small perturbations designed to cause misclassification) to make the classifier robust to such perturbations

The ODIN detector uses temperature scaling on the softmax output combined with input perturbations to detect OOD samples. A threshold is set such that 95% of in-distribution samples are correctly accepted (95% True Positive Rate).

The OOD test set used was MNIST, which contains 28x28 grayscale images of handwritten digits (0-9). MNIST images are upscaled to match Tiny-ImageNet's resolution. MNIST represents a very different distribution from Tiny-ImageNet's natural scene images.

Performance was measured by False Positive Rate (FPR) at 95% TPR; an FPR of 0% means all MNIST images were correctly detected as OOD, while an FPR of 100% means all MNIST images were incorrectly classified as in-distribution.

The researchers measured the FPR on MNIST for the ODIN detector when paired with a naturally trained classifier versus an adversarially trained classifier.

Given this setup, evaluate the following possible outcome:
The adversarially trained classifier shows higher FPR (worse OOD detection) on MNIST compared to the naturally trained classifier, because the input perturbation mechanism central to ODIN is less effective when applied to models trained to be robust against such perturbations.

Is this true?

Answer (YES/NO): YES